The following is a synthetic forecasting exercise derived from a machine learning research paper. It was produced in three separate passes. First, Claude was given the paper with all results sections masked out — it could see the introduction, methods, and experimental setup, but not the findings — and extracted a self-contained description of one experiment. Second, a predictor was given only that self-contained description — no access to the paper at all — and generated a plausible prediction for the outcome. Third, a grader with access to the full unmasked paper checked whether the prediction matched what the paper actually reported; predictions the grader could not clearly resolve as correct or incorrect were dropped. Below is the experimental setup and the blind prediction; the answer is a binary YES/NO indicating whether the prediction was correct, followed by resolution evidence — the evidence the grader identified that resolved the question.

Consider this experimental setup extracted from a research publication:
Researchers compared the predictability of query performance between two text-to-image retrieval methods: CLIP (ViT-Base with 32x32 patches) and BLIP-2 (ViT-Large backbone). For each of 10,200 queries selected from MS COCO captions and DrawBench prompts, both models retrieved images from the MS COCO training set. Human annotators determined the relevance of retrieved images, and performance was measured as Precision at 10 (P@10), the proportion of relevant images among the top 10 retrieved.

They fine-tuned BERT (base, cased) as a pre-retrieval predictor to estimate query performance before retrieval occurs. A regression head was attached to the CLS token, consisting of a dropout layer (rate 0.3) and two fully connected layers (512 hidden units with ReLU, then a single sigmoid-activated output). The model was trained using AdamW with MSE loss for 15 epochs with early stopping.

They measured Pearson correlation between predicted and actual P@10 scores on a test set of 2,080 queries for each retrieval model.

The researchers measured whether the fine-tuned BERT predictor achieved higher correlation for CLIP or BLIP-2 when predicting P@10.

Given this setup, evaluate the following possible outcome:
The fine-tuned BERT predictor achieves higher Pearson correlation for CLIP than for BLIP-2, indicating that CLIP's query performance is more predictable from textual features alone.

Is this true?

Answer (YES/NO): NO